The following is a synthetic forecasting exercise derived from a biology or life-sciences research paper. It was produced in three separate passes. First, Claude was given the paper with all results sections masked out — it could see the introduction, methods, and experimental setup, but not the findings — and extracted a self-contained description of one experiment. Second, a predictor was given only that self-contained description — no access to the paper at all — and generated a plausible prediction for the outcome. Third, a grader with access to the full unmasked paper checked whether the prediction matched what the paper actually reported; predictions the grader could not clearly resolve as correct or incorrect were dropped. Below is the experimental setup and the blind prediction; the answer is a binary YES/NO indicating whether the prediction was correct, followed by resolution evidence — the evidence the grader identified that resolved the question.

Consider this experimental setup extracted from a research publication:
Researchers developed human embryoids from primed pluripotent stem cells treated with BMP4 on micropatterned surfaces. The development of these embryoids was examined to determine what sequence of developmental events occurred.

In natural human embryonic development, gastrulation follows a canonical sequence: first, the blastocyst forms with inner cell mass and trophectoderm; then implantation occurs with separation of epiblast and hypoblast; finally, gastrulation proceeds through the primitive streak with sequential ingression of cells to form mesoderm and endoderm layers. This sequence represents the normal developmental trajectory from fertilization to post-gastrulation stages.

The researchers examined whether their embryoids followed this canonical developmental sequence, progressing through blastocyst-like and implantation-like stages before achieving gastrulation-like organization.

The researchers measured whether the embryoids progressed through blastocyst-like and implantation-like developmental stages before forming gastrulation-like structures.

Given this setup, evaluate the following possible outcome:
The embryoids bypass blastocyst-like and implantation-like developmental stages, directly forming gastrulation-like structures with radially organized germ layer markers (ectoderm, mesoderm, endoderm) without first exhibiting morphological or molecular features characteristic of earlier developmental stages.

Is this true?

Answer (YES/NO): NO